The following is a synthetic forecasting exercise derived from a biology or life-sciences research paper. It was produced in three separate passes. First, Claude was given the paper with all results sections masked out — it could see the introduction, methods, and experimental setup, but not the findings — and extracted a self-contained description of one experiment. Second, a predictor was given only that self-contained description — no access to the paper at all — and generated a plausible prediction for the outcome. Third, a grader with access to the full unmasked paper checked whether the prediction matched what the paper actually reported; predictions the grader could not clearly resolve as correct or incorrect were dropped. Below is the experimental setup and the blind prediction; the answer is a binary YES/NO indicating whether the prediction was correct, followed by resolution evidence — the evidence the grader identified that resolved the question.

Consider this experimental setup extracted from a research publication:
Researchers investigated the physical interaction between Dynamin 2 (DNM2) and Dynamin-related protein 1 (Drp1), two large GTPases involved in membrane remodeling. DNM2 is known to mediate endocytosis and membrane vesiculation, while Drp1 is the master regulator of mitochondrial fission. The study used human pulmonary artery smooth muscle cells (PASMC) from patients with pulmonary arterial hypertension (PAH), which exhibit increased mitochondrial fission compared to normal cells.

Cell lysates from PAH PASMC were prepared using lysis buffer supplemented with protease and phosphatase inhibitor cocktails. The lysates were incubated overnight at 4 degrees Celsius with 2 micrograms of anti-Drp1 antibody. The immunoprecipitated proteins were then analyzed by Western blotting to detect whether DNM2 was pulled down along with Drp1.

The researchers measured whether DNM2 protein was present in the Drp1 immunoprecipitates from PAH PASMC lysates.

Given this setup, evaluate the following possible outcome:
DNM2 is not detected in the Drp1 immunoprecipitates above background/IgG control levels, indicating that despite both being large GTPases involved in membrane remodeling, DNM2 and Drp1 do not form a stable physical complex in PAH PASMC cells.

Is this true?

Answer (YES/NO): NO